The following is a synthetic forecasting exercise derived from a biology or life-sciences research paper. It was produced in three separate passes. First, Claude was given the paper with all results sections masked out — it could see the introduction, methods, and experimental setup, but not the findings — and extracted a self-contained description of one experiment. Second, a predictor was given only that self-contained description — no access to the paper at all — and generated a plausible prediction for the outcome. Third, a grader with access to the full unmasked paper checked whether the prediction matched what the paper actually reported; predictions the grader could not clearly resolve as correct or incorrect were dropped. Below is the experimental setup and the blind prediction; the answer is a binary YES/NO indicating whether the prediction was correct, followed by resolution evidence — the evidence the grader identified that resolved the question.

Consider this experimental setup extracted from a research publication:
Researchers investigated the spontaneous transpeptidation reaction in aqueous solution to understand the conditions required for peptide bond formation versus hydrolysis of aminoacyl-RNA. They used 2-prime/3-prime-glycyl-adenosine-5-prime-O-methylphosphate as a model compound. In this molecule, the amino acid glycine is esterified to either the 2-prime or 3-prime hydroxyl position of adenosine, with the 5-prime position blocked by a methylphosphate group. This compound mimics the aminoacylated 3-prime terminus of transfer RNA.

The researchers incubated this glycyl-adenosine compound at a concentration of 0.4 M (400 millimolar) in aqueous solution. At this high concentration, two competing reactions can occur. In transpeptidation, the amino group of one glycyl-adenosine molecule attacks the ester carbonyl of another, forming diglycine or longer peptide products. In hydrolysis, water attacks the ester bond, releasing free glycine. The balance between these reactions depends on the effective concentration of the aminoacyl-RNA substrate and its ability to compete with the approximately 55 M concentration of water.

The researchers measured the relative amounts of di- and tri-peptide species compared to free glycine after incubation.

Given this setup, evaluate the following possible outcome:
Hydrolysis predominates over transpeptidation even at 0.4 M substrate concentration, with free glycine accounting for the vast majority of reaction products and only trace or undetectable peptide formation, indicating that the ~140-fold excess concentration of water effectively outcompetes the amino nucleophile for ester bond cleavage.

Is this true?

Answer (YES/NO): NO